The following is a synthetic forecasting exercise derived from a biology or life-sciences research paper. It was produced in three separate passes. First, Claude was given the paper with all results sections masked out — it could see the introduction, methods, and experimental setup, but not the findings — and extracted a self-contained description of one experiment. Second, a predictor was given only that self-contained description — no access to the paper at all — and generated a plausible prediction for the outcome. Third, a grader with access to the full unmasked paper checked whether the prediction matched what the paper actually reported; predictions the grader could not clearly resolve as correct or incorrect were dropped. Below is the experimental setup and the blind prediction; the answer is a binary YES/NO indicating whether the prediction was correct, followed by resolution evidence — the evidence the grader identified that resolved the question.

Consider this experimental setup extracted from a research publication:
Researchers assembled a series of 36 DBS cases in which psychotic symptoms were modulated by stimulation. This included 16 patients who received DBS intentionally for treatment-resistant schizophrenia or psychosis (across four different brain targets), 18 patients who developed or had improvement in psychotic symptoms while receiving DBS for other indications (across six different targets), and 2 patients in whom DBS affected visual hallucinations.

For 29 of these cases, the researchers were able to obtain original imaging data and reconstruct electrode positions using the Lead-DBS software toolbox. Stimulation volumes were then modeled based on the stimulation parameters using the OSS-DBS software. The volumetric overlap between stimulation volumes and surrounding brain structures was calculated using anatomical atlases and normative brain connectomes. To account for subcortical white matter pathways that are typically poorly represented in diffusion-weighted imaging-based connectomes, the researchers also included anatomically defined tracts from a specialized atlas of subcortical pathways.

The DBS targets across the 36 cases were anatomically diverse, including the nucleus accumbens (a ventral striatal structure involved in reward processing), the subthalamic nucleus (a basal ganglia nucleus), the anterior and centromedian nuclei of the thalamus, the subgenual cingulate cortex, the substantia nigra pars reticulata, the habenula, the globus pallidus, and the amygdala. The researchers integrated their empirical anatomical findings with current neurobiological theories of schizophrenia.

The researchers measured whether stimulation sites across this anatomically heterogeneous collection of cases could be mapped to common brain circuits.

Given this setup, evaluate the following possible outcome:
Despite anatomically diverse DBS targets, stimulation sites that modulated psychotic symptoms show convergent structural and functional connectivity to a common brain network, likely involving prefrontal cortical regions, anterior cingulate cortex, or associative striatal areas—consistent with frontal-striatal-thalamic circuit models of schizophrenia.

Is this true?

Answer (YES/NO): NO